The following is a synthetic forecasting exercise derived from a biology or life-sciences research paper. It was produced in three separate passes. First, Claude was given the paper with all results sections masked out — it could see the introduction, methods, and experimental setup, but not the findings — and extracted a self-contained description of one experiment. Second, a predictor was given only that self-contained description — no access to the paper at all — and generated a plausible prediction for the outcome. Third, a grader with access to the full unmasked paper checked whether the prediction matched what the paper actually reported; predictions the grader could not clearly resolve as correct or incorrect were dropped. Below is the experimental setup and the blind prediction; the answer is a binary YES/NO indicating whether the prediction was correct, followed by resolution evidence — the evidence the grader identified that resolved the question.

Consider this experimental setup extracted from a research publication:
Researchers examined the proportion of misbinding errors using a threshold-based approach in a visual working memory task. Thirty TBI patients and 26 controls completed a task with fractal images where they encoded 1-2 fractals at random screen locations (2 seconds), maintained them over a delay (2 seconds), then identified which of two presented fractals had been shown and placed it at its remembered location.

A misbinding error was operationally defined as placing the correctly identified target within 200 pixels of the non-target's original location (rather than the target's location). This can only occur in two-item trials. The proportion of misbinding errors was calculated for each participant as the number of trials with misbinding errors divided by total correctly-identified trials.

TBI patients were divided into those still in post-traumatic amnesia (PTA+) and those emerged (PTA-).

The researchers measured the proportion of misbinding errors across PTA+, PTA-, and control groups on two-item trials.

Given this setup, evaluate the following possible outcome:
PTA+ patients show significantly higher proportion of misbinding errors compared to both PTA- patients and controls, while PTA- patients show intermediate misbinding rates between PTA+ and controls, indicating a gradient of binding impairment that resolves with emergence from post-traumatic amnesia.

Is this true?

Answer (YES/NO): NO